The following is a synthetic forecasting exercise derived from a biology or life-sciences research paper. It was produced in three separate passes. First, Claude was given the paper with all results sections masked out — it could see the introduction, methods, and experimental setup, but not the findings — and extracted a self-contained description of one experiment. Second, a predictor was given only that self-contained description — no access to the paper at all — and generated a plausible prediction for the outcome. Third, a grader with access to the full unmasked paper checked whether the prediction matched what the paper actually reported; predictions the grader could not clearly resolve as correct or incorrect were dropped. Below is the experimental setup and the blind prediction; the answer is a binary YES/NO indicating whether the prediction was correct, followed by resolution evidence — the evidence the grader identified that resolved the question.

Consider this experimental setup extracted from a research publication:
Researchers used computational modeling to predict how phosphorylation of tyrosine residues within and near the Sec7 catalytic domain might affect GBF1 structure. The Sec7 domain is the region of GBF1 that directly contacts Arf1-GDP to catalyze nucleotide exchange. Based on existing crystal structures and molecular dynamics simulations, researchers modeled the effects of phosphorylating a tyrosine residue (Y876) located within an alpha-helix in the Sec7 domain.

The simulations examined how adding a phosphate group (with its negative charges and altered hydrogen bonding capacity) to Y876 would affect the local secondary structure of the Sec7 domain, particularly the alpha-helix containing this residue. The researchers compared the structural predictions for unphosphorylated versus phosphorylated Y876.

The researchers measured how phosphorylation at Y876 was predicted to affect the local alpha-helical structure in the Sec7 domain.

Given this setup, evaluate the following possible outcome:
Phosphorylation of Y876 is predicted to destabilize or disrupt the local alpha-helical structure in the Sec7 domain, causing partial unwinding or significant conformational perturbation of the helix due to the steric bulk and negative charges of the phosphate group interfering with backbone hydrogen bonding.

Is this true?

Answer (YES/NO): YES